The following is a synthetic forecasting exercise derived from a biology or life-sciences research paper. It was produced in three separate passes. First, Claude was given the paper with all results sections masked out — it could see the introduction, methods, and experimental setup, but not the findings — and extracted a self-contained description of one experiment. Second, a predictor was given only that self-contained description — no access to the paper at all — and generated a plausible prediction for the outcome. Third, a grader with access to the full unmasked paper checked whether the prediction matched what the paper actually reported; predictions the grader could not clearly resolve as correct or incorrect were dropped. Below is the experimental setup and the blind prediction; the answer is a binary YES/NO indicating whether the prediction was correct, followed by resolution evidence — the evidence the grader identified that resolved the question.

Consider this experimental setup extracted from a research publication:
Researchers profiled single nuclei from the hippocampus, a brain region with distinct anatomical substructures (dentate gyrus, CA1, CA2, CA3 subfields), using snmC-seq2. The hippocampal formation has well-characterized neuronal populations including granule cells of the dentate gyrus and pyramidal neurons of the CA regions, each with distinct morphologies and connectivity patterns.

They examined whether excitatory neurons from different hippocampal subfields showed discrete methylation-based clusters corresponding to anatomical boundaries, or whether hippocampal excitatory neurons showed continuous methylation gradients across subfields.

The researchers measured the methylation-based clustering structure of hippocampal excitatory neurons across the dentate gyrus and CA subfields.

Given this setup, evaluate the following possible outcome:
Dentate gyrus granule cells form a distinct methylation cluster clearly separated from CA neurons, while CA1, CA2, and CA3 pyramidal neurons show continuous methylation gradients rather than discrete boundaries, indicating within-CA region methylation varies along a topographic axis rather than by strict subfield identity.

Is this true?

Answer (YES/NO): NO